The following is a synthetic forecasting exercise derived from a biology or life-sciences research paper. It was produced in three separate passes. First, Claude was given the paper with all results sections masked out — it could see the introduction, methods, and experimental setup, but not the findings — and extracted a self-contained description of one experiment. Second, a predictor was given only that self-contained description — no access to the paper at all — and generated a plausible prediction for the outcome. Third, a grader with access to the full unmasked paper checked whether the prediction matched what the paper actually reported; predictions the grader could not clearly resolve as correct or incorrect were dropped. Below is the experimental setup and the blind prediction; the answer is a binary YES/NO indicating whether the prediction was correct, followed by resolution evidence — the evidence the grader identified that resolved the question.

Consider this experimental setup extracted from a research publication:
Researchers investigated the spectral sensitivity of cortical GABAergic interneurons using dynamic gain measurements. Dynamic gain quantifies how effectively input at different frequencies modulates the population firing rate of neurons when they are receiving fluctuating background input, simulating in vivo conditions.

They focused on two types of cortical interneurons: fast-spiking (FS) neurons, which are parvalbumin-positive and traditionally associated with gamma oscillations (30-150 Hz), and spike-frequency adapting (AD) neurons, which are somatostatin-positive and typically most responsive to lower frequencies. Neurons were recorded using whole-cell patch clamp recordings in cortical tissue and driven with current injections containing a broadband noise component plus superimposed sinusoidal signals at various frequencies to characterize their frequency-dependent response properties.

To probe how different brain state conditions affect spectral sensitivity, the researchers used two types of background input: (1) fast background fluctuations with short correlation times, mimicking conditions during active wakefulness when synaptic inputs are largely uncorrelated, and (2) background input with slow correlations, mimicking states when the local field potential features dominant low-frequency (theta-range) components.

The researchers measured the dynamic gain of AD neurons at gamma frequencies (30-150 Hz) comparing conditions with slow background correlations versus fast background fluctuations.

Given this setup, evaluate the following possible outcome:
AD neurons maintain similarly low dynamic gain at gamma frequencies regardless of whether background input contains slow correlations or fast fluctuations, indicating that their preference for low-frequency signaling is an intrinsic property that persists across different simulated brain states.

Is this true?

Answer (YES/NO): NO